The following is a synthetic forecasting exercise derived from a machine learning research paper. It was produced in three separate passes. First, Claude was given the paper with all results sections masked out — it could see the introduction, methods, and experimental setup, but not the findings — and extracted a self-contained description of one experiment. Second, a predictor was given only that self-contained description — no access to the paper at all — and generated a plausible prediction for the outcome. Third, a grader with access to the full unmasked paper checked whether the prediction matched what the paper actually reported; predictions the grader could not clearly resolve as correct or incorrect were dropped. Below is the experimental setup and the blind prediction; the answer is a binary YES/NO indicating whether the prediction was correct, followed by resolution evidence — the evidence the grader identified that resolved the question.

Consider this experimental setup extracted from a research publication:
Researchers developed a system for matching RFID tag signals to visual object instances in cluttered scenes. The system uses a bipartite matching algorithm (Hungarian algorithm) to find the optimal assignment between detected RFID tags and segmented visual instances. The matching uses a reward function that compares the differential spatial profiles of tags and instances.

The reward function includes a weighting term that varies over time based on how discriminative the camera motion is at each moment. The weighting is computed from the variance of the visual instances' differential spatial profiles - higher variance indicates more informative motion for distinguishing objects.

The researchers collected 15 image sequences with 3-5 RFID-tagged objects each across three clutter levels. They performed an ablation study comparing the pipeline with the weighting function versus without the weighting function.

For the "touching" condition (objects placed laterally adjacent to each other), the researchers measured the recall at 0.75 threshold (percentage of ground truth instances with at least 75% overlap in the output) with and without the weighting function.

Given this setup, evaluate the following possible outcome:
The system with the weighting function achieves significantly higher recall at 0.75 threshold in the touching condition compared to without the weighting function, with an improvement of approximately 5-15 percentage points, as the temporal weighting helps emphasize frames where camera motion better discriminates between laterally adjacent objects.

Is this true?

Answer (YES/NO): YES